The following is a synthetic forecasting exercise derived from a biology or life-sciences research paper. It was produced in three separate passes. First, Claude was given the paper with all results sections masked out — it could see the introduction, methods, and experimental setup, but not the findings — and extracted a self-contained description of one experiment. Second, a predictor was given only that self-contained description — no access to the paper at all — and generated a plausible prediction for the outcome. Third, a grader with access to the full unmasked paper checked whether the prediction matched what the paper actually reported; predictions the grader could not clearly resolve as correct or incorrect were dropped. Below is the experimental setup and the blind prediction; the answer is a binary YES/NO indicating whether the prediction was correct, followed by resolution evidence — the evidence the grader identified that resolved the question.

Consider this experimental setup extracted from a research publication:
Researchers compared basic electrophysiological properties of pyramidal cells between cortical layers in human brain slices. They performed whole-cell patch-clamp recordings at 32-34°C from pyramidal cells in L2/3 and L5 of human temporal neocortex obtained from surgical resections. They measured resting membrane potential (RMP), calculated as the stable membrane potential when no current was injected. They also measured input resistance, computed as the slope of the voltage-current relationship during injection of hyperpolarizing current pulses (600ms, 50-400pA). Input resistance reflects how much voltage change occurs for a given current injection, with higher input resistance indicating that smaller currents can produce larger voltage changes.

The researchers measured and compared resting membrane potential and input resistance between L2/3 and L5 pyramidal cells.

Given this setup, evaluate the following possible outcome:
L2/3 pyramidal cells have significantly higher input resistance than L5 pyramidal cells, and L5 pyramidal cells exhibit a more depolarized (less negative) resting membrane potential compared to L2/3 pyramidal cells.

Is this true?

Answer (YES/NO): NO